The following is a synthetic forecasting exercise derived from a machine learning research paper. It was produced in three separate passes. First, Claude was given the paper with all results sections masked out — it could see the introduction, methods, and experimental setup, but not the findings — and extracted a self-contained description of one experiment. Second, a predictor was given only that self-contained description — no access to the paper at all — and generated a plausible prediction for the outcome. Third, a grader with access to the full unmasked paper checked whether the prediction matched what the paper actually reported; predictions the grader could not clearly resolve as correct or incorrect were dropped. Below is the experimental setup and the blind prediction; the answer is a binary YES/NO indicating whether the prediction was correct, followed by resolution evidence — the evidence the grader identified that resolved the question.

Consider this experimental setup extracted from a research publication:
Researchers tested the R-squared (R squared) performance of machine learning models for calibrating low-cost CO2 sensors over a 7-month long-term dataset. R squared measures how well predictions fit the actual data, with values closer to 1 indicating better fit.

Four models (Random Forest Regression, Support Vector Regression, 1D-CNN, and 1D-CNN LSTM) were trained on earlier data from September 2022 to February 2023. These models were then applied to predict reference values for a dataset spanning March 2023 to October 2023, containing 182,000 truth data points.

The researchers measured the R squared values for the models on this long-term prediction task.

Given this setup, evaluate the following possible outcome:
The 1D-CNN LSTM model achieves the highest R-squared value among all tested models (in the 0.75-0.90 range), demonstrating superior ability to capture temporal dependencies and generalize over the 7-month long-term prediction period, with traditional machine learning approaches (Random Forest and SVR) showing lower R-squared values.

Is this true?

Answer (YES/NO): NO